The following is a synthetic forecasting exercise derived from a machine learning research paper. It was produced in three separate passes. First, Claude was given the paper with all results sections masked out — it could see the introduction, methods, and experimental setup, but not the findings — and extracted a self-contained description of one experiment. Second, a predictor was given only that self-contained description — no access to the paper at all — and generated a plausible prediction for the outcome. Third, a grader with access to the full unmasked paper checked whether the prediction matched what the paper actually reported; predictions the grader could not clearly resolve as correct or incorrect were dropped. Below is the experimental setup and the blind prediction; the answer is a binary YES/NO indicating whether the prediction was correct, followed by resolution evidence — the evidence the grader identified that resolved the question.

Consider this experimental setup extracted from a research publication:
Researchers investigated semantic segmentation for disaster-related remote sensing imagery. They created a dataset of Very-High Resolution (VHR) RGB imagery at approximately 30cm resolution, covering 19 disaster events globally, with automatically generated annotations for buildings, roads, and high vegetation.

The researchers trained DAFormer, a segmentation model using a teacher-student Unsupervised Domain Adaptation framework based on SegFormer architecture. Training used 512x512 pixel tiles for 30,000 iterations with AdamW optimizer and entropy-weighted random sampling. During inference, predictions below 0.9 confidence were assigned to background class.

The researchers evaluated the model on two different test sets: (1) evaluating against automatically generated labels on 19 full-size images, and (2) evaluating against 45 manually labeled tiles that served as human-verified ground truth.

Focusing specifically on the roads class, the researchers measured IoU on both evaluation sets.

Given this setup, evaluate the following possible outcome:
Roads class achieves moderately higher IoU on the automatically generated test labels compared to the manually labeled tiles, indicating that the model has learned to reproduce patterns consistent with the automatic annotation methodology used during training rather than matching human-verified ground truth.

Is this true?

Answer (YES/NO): NO